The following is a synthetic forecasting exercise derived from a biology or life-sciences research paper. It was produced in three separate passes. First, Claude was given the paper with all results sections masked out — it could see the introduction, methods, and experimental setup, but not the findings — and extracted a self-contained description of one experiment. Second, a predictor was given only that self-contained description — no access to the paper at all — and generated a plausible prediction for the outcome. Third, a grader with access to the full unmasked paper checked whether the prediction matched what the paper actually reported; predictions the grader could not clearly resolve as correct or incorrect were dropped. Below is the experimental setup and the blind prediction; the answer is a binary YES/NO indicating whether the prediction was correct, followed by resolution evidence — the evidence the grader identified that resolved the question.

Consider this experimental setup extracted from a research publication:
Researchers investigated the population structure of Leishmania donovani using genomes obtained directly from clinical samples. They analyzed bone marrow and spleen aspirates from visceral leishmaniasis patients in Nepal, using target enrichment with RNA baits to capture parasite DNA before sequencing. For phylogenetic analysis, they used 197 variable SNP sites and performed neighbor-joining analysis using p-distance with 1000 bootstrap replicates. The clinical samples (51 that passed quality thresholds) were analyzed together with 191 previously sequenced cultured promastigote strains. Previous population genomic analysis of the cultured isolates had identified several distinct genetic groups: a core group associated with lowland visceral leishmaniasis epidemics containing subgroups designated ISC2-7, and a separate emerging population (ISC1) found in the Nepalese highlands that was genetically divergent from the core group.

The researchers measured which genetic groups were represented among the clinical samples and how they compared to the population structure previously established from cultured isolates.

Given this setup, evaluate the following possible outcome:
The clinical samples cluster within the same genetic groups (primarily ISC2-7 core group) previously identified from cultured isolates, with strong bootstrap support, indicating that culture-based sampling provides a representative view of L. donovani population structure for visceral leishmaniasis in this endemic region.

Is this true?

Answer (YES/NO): NO